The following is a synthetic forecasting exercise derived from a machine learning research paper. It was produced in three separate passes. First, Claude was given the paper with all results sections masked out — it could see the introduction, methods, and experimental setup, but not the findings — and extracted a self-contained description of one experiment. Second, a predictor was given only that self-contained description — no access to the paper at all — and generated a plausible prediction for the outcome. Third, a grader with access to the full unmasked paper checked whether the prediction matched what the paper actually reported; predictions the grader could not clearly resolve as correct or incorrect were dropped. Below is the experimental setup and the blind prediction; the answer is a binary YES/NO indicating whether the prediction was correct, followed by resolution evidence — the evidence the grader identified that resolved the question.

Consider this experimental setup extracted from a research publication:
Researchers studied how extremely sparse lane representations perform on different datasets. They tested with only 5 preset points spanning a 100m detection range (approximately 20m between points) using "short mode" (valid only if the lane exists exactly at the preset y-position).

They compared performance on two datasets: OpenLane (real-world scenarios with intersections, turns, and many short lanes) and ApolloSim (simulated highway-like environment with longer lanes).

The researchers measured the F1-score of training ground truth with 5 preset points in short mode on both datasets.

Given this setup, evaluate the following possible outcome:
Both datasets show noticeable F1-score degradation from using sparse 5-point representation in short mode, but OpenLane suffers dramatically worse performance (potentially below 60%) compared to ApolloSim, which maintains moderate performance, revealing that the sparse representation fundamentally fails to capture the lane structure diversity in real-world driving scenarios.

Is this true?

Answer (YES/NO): YES